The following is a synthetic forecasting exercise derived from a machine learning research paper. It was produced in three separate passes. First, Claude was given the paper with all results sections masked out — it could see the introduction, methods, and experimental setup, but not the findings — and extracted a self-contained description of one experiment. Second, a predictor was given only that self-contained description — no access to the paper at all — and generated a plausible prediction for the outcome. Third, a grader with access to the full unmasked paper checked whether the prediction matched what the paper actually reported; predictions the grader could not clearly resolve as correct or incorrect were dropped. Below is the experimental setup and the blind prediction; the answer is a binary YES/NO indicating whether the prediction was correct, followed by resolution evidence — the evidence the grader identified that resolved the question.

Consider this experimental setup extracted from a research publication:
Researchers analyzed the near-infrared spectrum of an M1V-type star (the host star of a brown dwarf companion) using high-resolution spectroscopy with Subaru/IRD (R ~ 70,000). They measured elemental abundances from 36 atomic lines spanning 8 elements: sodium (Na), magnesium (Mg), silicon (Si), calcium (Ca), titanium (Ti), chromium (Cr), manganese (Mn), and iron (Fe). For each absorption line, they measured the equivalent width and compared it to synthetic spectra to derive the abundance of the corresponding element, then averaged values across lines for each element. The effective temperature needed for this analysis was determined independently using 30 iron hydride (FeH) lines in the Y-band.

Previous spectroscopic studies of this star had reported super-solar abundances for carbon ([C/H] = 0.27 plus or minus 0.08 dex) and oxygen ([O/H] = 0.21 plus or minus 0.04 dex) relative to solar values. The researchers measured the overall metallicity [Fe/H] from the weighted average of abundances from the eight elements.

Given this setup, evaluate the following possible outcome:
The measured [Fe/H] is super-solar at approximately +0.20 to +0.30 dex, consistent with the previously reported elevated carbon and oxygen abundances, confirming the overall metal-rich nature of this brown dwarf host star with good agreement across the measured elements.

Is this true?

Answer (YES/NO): YES